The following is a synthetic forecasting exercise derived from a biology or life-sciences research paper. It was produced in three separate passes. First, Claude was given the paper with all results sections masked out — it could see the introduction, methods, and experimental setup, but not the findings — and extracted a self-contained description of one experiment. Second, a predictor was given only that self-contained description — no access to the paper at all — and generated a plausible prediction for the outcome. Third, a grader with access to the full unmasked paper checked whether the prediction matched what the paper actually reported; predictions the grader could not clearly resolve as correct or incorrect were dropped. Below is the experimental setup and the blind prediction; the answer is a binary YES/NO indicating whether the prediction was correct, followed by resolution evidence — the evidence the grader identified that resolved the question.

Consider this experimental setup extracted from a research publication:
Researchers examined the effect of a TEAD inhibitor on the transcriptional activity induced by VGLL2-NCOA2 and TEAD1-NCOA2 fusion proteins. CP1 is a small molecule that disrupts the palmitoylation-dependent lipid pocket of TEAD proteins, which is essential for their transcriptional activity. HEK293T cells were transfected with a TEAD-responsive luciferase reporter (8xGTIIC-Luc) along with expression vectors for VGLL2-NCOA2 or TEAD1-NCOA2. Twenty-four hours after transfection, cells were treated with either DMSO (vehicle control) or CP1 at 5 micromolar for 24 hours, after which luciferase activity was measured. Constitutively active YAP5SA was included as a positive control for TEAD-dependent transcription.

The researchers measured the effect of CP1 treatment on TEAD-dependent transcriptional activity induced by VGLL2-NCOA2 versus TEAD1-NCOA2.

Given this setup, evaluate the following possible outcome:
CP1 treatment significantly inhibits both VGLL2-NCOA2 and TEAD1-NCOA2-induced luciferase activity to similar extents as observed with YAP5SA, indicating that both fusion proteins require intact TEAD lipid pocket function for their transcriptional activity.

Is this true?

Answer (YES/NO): NO